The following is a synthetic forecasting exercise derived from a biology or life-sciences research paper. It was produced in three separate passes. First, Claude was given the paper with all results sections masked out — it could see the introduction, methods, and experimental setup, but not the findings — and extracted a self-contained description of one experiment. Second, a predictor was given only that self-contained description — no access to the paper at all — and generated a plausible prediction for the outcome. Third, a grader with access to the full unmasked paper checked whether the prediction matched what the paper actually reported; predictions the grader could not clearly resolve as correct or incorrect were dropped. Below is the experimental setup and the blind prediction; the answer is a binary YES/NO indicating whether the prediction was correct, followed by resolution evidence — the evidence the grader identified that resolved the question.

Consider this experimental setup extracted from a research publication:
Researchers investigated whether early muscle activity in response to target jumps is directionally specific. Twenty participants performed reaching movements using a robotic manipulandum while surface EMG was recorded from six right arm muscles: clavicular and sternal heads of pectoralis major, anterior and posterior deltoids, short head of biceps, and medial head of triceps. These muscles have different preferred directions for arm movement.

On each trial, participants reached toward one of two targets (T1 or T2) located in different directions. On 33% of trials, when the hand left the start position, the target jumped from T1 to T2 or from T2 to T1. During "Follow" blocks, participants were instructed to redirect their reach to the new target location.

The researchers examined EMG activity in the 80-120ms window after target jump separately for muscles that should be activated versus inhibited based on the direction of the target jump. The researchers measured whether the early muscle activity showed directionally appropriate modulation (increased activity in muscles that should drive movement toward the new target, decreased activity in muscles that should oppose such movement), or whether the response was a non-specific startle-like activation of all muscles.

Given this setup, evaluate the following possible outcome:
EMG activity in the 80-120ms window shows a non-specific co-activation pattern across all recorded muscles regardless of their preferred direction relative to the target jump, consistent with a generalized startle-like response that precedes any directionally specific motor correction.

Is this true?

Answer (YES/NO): NO